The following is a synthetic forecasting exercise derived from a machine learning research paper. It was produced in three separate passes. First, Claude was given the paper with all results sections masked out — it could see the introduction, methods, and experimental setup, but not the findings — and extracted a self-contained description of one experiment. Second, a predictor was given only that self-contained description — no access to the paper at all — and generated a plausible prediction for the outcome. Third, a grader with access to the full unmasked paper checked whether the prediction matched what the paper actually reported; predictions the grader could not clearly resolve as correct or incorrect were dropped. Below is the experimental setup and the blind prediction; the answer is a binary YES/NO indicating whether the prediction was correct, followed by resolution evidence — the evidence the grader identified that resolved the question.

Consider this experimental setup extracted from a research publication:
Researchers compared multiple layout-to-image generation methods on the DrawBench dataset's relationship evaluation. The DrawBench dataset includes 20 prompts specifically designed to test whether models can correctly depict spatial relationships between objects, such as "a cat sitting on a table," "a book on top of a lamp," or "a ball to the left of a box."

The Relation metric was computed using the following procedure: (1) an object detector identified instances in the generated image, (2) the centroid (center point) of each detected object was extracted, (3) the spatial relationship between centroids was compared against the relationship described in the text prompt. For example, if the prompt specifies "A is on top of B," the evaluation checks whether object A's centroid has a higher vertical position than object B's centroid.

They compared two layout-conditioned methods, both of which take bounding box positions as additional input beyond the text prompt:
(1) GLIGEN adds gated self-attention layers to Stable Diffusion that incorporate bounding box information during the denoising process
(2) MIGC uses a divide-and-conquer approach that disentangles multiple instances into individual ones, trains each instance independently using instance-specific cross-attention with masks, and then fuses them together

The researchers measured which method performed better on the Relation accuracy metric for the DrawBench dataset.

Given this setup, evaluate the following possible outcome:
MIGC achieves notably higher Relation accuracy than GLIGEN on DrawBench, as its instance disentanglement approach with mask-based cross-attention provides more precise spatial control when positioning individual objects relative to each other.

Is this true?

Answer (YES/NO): NO